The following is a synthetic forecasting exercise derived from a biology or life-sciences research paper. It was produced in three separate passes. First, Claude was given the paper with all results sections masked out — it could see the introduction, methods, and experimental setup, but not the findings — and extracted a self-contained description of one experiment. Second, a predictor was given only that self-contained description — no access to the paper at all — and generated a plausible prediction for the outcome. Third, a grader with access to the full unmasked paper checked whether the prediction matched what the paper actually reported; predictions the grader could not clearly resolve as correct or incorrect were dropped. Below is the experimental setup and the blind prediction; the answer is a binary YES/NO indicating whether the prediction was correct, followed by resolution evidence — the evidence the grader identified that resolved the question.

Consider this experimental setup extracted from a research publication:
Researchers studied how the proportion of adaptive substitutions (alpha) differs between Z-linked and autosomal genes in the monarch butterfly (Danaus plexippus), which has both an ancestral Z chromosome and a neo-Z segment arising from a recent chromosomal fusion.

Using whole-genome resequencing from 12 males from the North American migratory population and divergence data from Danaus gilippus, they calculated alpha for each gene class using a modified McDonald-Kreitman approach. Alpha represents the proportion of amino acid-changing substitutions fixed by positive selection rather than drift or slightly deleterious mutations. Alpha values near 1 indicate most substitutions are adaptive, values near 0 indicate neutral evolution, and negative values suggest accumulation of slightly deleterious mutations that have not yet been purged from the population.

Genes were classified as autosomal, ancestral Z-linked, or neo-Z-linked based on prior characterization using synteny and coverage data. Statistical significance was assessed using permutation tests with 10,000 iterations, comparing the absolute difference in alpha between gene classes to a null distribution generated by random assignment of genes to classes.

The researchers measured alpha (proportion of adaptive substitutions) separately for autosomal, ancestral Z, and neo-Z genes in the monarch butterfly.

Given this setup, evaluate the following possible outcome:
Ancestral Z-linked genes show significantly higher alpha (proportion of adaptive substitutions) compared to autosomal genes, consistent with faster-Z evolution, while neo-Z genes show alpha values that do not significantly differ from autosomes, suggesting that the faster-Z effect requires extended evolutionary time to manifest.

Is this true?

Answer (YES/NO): NO